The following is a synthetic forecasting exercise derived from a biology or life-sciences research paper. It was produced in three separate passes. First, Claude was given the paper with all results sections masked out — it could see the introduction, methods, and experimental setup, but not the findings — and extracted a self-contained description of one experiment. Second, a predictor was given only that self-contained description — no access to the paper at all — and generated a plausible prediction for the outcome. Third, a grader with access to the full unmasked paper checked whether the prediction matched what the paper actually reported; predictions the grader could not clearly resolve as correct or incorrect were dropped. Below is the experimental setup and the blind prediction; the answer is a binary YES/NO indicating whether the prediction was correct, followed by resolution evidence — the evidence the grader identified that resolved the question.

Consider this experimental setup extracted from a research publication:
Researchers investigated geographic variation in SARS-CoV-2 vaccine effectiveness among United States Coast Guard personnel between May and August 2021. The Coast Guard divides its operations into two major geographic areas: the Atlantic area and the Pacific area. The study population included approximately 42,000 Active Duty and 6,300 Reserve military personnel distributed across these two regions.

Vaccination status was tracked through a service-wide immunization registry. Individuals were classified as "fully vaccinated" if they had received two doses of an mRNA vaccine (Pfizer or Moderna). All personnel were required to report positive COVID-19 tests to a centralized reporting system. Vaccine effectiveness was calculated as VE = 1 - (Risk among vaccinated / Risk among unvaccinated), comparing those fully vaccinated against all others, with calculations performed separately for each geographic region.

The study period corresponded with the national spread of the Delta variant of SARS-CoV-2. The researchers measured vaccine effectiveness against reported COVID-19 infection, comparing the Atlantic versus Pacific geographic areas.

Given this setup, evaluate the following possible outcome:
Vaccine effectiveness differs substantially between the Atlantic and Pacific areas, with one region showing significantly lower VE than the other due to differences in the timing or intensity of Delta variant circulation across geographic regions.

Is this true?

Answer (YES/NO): NO